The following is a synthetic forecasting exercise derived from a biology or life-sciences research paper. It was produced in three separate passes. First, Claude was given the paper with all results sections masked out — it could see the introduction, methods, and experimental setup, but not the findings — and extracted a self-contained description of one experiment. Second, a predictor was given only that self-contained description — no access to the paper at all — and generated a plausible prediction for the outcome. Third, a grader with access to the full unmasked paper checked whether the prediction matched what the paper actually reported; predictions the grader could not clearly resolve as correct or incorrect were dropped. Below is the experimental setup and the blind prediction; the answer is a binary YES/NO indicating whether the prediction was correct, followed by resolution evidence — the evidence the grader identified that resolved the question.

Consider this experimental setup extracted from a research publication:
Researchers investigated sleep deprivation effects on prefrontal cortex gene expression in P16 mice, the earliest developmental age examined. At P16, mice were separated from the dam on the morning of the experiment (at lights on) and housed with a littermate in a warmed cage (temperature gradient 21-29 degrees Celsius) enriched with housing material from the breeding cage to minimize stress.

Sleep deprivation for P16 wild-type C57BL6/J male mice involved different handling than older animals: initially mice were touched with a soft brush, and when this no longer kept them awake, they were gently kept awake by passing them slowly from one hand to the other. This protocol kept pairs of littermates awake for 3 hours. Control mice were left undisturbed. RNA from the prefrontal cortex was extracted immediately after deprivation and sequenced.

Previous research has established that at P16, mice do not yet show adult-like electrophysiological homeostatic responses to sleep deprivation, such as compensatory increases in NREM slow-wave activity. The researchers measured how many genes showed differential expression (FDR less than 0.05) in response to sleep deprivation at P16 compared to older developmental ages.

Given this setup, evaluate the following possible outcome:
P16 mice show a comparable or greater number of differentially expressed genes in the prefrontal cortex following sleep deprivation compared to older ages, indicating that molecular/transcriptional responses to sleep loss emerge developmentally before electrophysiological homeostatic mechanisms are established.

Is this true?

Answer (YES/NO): NO